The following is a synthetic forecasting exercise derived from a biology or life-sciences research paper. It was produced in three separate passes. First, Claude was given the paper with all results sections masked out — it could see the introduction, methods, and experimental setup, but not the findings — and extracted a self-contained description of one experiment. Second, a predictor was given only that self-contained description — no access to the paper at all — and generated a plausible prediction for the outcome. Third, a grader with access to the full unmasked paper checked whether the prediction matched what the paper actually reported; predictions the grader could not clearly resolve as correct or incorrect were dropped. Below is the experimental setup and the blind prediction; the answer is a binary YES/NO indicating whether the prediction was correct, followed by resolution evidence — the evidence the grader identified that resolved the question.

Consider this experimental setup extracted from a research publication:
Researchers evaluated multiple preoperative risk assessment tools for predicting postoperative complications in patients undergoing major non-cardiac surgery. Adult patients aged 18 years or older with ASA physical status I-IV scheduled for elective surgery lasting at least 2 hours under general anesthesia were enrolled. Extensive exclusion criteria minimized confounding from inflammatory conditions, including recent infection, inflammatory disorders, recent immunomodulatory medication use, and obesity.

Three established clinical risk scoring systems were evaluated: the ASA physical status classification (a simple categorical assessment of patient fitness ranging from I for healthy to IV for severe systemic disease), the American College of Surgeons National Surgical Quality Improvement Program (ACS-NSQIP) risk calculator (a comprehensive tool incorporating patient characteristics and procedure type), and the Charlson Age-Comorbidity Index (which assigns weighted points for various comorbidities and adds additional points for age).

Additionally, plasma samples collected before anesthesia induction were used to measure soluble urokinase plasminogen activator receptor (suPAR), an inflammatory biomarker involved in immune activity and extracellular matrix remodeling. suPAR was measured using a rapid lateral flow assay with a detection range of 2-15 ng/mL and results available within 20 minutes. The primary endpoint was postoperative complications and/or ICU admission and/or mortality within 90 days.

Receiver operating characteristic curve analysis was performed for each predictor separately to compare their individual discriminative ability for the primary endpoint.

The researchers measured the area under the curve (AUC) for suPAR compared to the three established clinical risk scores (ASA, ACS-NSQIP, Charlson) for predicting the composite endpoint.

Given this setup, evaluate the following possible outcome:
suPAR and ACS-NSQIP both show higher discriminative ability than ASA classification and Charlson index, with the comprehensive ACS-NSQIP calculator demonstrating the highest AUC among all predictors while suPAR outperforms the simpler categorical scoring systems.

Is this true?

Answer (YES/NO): NO